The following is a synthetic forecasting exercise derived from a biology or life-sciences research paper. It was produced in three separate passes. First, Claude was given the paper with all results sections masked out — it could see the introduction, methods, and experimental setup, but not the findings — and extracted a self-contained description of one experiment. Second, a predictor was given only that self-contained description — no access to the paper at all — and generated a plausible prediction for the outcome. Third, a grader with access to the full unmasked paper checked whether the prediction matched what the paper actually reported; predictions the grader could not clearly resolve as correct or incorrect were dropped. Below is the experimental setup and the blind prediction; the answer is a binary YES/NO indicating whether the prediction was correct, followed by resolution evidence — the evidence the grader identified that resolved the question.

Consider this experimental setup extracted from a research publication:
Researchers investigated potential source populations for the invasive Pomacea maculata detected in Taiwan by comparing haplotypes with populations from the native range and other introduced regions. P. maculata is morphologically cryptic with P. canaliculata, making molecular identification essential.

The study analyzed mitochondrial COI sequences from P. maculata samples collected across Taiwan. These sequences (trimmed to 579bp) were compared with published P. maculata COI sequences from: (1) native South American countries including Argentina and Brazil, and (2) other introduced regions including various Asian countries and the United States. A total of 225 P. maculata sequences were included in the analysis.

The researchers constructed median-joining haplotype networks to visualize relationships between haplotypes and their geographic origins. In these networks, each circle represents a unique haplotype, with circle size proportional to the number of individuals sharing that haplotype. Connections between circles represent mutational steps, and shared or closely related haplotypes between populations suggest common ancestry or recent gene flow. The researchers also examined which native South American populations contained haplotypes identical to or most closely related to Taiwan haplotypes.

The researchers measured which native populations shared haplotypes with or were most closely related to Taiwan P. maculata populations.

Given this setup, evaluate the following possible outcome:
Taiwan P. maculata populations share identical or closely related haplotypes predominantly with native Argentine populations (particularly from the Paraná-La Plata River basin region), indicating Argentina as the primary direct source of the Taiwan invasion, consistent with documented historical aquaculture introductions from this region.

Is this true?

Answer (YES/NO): NO